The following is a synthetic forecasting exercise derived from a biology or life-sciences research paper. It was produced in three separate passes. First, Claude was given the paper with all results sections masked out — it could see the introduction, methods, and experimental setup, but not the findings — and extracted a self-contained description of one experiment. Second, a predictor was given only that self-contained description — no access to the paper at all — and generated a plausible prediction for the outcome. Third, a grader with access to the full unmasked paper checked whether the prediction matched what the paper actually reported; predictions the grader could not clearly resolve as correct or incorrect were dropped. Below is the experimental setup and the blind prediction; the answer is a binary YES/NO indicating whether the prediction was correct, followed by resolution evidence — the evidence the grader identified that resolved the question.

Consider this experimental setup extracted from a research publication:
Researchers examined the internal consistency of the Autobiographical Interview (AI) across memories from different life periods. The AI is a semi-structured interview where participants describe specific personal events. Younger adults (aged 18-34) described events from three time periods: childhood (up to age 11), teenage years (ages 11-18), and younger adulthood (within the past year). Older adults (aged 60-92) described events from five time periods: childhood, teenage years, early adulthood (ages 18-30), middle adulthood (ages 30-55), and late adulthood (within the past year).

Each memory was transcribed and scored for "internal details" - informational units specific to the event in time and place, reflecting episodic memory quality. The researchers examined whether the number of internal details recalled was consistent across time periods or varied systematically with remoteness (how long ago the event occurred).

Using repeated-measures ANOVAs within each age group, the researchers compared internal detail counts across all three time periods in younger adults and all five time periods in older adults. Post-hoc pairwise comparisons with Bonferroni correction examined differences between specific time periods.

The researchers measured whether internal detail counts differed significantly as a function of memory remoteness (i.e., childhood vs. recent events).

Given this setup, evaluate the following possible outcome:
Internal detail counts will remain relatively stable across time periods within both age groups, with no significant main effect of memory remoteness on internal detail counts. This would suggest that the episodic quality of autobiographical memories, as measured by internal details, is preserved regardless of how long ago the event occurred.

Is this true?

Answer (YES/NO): NO